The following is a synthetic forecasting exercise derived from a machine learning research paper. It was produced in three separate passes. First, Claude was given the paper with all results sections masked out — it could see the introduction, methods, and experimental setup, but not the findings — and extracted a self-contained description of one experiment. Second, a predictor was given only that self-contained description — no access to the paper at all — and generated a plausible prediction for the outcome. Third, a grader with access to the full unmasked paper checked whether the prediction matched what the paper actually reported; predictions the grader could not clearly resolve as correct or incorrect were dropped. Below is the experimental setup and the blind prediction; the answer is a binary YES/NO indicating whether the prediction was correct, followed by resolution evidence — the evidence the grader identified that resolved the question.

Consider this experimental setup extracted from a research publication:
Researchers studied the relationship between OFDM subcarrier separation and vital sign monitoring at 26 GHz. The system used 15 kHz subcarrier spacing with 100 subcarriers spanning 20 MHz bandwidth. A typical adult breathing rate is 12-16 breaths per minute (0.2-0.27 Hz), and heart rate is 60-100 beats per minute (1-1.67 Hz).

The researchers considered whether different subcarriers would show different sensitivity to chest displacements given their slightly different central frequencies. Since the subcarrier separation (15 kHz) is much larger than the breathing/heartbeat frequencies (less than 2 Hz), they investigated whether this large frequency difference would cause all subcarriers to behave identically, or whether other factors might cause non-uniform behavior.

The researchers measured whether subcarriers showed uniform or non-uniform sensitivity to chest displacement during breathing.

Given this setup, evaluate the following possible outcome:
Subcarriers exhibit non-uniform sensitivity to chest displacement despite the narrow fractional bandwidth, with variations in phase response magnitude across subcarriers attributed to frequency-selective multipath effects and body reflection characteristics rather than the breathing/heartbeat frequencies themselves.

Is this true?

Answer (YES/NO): YES